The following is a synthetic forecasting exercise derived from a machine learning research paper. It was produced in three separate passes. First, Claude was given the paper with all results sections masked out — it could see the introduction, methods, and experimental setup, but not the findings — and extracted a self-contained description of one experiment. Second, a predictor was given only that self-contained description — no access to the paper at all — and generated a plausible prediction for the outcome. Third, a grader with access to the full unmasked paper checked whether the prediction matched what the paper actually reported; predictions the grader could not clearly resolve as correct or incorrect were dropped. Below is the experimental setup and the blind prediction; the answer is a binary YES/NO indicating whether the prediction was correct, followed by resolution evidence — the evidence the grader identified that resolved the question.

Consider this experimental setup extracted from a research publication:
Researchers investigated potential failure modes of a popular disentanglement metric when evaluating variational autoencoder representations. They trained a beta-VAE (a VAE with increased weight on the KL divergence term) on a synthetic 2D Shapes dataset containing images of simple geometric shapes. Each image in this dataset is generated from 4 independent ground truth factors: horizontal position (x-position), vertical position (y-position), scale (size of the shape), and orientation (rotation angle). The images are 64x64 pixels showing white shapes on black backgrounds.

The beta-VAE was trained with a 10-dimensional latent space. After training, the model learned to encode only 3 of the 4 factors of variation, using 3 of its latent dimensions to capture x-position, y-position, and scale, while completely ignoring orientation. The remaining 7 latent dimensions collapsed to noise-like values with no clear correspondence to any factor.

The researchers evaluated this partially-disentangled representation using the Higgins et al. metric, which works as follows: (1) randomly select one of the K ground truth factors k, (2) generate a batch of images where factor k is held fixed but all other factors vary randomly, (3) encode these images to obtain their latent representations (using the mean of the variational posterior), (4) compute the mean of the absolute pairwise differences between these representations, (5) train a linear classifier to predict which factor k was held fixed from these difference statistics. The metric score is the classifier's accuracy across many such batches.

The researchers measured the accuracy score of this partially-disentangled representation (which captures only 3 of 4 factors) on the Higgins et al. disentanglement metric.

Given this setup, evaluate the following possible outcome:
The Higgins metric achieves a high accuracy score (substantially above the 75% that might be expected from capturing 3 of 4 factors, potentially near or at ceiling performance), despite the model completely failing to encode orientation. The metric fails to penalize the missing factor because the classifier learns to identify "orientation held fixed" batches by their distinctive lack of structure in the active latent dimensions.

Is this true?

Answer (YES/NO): YES